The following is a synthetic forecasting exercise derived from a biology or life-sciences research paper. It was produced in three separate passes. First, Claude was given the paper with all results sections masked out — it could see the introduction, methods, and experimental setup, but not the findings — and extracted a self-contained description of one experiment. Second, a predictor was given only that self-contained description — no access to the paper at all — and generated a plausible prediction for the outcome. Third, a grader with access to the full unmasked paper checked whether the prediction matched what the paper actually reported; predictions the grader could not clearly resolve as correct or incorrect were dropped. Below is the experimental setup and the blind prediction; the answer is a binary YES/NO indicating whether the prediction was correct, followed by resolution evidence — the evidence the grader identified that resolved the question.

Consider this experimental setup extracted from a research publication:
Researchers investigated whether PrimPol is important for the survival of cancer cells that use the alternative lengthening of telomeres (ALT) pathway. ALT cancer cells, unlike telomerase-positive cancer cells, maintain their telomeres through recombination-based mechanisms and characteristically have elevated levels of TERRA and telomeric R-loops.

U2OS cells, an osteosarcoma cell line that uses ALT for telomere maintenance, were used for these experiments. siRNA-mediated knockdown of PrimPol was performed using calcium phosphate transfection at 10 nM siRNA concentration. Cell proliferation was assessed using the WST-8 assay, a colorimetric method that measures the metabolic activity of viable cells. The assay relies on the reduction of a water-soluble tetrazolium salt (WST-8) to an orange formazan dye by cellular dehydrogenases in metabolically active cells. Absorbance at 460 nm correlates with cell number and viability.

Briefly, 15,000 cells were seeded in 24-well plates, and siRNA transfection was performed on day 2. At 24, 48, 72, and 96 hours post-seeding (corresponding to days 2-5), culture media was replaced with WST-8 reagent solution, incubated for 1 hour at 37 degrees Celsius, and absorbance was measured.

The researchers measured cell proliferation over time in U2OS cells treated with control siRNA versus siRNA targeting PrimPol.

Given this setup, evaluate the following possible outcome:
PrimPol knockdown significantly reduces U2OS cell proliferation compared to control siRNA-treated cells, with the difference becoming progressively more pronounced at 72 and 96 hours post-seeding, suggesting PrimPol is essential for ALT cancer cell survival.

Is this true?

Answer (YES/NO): NO